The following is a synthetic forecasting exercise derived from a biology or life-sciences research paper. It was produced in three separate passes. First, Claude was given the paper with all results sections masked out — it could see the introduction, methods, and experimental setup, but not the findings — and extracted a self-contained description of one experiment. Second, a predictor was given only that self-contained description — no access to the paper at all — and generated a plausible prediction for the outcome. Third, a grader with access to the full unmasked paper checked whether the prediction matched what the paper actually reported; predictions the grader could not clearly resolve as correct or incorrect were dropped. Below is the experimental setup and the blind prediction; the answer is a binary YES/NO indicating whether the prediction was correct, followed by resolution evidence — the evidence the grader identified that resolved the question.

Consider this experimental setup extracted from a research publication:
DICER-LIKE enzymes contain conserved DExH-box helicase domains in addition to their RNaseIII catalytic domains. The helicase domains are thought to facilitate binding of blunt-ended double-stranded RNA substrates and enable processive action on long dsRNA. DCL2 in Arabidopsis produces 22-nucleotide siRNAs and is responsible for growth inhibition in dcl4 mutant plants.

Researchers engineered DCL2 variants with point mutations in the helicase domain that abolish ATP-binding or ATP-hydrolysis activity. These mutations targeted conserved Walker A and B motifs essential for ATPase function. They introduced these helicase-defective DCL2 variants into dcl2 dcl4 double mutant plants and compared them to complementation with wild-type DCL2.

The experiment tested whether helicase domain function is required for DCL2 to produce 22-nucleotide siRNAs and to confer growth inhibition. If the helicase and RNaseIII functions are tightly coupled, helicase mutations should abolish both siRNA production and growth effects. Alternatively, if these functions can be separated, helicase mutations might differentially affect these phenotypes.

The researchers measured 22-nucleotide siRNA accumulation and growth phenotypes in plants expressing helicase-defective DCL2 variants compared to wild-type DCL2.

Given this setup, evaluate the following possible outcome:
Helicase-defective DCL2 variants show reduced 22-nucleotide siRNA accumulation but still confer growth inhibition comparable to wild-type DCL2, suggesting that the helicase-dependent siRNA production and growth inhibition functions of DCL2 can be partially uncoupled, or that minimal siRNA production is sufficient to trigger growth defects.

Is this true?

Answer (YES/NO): NO